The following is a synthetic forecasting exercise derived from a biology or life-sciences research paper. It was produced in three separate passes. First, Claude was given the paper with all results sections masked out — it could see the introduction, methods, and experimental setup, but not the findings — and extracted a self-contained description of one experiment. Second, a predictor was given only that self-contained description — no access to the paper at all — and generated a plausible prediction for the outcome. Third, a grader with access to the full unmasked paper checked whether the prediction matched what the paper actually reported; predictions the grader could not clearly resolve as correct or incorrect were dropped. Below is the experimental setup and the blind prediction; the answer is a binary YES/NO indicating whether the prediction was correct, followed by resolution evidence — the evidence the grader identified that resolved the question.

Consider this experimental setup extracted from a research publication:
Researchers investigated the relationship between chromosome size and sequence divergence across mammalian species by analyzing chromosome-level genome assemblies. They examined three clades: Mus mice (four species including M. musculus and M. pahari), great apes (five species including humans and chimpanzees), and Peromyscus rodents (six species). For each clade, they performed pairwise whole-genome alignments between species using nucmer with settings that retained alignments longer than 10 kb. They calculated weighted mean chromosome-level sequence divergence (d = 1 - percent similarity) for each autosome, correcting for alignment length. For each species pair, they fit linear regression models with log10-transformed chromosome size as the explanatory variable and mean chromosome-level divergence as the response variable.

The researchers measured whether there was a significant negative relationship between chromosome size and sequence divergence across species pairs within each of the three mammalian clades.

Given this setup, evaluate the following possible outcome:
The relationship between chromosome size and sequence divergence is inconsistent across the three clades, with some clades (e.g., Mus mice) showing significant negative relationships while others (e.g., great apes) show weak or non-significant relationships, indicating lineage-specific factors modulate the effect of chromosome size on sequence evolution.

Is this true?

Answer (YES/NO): NO